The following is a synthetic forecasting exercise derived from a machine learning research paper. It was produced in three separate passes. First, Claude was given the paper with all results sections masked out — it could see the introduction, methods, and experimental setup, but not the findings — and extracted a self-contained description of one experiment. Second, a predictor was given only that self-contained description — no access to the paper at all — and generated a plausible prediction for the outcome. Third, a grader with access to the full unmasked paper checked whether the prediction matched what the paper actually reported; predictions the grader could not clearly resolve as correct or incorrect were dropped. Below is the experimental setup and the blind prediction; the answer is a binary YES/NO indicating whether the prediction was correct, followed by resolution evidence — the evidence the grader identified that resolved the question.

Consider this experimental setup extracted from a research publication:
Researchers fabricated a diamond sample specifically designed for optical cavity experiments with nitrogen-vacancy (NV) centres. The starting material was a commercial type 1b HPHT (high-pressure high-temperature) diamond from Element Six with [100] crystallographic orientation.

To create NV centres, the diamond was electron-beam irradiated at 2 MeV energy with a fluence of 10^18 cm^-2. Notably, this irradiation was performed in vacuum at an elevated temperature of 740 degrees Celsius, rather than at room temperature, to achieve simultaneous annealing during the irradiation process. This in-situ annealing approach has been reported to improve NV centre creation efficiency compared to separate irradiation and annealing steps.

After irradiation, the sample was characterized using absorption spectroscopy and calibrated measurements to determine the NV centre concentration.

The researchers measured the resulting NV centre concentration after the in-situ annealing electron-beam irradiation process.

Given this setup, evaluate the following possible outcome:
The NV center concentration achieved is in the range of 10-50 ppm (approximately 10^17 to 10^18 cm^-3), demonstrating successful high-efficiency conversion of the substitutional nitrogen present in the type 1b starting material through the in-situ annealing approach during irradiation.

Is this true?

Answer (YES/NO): NO